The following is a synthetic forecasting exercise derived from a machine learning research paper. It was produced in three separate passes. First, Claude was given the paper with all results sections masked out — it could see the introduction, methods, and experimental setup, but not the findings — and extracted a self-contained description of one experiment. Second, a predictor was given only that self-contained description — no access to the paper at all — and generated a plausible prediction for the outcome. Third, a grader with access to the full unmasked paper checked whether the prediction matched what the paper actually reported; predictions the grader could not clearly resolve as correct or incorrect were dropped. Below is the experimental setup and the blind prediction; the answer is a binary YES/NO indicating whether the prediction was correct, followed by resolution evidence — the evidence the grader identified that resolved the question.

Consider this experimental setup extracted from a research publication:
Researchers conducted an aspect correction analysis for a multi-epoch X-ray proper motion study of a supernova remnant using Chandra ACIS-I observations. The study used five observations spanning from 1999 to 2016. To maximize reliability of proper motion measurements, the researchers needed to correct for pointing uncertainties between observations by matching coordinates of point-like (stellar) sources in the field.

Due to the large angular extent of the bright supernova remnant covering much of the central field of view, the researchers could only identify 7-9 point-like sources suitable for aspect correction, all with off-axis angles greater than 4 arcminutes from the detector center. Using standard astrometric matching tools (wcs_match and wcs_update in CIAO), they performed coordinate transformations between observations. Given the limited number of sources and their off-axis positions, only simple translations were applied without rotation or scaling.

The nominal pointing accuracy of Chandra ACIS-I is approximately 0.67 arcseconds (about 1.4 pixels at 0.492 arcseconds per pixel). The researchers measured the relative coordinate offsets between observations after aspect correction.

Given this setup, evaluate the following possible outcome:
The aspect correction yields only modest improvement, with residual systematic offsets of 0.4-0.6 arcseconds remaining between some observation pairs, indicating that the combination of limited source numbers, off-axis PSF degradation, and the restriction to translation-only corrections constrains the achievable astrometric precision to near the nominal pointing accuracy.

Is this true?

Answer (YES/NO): NO